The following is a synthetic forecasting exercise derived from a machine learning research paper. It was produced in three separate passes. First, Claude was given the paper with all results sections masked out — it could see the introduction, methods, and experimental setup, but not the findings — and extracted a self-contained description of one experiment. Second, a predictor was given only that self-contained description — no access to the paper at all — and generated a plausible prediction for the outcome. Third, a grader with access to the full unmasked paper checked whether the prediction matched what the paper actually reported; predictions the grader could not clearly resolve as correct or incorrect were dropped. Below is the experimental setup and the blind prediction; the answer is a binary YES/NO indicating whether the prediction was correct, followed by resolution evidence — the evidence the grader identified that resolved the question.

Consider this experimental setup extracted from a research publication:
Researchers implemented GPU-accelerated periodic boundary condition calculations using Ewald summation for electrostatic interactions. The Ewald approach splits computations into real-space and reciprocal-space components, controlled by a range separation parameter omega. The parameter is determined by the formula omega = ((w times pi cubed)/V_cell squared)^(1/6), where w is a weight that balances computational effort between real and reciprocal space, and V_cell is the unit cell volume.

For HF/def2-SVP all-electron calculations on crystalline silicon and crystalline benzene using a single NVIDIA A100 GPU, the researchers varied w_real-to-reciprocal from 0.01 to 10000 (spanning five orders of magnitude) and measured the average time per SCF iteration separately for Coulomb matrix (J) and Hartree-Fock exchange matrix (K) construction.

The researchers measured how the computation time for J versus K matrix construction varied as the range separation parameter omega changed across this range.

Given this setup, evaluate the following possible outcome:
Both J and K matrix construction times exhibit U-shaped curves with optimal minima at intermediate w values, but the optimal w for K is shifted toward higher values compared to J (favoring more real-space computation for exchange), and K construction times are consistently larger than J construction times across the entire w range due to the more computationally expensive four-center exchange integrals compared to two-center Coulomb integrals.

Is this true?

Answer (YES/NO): NO